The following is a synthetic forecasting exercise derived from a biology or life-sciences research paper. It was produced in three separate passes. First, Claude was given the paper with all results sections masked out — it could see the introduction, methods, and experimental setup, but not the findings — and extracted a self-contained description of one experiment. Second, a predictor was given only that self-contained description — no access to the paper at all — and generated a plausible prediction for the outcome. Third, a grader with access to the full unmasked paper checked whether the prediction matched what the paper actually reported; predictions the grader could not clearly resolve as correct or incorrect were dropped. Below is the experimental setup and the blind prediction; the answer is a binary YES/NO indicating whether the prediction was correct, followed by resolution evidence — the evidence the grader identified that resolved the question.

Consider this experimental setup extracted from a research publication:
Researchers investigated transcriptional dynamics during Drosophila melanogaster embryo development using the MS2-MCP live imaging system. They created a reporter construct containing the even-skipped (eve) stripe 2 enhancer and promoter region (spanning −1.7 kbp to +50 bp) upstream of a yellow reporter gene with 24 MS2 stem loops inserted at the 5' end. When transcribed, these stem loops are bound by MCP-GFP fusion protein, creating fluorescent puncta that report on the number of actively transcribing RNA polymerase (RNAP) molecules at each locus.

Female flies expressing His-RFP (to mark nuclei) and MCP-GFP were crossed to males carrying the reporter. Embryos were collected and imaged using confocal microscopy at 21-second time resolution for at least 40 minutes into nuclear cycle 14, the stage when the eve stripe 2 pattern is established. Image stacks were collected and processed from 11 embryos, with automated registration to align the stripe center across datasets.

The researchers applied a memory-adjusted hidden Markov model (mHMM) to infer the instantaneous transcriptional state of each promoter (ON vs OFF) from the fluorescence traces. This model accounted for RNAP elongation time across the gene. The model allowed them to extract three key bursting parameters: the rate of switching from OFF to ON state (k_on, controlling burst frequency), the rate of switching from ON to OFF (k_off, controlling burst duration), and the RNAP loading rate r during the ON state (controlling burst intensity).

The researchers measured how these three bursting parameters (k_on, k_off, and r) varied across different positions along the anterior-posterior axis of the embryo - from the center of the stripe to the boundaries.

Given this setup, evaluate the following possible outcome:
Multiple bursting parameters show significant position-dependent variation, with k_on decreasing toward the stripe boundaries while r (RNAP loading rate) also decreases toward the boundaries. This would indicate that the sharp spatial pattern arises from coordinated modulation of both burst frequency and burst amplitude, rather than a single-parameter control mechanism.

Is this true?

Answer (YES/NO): NO